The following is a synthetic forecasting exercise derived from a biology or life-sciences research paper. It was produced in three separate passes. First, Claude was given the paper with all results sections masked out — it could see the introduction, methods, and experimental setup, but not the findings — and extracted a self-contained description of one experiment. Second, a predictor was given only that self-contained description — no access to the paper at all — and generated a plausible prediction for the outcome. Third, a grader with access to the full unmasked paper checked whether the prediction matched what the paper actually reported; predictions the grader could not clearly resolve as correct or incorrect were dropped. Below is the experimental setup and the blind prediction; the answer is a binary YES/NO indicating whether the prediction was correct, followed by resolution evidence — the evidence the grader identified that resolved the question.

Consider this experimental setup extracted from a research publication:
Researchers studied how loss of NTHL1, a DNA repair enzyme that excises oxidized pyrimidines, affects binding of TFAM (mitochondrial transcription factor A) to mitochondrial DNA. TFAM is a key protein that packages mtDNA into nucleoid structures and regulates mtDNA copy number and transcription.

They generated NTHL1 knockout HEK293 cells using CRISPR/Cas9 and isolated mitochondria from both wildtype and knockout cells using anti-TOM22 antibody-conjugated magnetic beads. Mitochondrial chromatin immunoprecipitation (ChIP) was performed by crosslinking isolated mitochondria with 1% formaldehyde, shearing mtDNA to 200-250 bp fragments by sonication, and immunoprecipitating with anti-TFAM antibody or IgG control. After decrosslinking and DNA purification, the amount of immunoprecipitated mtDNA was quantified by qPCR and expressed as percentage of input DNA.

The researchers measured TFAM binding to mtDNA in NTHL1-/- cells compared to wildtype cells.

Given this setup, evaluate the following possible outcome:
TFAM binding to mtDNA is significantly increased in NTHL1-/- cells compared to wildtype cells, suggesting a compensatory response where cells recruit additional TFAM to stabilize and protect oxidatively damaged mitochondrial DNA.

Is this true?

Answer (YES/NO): NO